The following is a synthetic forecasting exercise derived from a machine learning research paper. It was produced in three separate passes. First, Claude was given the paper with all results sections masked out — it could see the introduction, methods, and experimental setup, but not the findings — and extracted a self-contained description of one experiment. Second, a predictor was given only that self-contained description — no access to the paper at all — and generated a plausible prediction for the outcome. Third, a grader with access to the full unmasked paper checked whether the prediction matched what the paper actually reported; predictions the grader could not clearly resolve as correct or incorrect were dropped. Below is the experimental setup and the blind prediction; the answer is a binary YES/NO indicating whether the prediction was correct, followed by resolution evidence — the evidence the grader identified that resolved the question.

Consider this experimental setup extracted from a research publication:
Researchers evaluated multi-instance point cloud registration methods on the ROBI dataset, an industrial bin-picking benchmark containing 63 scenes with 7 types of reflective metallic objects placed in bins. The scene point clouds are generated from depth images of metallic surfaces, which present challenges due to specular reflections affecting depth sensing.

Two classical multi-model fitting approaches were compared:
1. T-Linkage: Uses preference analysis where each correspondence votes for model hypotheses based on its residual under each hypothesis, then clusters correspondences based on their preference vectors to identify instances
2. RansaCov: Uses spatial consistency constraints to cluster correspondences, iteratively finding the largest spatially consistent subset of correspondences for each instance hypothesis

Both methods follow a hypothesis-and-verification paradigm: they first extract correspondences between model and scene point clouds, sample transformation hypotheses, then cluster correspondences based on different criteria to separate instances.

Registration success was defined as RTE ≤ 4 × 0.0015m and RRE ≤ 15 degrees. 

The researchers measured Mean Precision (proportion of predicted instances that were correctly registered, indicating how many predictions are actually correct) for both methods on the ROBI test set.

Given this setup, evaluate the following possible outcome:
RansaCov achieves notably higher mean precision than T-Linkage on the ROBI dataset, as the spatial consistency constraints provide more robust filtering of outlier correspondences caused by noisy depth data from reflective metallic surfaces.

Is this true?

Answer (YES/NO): YES